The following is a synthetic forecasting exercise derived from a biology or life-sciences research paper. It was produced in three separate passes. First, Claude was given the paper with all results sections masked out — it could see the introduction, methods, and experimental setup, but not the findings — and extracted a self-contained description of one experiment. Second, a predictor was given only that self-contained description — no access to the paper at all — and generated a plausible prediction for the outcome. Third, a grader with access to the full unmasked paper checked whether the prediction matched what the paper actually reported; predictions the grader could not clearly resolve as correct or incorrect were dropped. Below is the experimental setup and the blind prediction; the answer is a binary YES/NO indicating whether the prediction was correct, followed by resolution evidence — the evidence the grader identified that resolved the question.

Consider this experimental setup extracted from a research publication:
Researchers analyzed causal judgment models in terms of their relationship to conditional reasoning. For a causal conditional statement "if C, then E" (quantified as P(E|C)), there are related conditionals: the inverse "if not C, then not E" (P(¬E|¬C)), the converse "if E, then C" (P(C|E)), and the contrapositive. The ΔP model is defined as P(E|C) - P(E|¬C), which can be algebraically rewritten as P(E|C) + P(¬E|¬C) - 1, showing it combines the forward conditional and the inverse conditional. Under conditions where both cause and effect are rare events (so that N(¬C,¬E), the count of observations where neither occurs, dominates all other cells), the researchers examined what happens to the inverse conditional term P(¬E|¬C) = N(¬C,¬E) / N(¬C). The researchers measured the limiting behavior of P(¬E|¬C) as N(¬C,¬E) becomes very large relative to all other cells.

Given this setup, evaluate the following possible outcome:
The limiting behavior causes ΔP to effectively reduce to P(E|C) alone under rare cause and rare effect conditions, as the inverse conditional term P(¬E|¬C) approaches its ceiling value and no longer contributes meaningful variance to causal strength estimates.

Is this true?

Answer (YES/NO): YES